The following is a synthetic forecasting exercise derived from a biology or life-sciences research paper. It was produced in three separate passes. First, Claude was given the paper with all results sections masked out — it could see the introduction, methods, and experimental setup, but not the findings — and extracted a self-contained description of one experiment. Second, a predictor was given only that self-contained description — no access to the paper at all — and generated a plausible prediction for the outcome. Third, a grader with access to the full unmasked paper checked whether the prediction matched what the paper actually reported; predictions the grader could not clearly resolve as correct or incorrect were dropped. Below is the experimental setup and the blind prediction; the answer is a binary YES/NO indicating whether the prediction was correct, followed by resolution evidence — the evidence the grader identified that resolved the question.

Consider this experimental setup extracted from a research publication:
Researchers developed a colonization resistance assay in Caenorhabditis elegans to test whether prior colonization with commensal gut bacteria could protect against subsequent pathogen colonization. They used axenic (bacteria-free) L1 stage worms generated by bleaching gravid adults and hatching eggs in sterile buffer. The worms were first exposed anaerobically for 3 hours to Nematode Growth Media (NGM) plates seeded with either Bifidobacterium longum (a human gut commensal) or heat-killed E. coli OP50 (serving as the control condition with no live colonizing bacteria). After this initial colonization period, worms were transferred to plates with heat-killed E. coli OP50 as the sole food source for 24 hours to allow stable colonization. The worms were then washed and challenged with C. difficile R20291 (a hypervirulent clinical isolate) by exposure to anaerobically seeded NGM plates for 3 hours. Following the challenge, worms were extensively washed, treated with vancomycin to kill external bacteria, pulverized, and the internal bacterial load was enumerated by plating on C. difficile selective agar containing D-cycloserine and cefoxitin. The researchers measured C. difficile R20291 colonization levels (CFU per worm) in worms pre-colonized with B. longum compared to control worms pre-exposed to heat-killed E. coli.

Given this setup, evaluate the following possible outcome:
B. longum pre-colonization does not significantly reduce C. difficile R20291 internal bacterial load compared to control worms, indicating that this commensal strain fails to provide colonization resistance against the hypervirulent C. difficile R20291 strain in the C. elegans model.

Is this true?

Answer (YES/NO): NO